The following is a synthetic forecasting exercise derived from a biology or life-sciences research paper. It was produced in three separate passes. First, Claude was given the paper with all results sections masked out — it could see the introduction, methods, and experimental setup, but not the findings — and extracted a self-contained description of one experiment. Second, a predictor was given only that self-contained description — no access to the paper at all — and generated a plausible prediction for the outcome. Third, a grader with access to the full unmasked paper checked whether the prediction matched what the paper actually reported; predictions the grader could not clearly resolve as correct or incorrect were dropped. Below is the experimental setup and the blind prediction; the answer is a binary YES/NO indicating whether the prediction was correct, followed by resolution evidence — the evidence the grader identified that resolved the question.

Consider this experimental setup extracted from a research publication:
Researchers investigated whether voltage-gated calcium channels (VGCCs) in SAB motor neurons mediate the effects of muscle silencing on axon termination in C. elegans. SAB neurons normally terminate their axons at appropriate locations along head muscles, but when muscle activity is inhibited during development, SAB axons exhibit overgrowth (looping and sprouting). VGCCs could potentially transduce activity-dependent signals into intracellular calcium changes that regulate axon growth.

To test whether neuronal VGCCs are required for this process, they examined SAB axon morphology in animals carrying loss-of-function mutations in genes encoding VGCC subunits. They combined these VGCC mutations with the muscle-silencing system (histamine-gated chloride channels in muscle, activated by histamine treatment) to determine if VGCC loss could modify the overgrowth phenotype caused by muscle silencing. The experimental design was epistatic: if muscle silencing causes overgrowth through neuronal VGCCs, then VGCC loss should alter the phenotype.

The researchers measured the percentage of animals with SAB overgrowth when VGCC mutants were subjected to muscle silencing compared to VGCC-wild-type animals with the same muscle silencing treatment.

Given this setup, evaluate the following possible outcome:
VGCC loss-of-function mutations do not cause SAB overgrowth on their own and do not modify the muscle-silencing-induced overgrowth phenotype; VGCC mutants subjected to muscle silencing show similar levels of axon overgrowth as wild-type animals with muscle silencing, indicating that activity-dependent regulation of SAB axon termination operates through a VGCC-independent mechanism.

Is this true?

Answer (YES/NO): NO